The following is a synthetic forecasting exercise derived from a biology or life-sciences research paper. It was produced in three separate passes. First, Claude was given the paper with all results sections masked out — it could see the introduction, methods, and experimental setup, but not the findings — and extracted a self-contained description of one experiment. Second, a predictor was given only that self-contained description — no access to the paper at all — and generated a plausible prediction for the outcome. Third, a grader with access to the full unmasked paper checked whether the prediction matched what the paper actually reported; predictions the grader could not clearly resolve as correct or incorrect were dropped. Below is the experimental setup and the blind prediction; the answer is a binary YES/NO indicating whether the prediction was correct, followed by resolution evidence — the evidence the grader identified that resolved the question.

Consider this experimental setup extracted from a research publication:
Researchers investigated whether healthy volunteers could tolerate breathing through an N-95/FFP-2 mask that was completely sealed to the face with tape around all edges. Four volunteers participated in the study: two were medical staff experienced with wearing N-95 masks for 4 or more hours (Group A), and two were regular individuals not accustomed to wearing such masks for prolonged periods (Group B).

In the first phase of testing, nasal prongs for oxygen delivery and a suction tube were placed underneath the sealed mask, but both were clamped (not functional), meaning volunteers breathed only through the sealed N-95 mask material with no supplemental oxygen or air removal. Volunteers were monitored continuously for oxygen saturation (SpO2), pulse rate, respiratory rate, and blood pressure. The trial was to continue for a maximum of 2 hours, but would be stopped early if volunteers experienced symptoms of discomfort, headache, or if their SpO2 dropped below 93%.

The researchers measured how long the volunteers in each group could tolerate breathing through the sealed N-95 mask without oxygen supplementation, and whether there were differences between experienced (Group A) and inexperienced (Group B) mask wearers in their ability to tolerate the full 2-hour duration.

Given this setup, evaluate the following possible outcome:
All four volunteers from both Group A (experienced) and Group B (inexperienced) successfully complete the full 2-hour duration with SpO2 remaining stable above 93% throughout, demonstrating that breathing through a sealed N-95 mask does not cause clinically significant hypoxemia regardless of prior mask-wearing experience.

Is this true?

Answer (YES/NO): NO